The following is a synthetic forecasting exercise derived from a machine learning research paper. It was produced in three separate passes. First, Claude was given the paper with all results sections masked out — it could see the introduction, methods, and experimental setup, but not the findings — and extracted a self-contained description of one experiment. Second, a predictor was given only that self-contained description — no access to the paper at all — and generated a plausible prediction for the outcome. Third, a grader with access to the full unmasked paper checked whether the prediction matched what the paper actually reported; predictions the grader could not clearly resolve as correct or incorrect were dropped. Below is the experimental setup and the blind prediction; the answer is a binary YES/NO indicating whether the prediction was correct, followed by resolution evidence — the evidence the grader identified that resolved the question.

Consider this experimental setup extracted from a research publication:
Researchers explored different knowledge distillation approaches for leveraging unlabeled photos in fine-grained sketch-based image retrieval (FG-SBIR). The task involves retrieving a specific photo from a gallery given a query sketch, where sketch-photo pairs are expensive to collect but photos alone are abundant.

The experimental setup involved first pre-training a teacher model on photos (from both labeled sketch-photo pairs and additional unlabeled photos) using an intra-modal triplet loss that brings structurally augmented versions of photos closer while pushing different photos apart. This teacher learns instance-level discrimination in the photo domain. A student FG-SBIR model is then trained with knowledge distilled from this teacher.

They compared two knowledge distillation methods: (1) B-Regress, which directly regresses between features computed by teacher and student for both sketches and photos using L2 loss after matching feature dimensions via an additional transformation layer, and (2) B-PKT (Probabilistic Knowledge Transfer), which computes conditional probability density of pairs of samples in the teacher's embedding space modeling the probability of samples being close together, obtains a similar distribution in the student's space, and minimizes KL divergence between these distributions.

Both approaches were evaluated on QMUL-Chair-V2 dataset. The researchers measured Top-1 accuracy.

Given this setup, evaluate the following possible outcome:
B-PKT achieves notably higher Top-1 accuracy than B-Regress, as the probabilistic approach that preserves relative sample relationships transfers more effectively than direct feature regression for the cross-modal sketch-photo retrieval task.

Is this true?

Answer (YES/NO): NO